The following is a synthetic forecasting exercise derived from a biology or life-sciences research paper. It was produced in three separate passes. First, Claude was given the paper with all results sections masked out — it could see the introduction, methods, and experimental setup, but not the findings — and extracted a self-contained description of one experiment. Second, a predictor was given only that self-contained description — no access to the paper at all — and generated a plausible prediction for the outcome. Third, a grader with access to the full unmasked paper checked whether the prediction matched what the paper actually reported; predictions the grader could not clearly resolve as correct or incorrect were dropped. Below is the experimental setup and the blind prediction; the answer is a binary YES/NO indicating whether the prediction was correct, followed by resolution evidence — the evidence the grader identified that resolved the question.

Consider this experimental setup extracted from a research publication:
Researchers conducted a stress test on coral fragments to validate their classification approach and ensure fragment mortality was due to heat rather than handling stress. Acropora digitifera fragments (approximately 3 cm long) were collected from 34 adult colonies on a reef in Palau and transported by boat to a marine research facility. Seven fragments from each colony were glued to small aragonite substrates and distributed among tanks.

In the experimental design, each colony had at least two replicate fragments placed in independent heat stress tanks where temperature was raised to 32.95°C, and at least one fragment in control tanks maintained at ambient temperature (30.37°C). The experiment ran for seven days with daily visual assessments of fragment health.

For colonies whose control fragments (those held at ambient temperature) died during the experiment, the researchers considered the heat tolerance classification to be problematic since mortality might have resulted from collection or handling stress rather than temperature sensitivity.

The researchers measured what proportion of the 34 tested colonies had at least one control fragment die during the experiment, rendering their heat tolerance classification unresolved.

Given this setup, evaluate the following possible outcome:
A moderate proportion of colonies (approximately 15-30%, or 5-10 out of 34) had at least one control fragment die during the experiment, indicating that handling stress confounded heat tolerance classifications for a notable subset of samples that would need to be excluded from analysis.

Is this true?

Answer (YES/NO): YES